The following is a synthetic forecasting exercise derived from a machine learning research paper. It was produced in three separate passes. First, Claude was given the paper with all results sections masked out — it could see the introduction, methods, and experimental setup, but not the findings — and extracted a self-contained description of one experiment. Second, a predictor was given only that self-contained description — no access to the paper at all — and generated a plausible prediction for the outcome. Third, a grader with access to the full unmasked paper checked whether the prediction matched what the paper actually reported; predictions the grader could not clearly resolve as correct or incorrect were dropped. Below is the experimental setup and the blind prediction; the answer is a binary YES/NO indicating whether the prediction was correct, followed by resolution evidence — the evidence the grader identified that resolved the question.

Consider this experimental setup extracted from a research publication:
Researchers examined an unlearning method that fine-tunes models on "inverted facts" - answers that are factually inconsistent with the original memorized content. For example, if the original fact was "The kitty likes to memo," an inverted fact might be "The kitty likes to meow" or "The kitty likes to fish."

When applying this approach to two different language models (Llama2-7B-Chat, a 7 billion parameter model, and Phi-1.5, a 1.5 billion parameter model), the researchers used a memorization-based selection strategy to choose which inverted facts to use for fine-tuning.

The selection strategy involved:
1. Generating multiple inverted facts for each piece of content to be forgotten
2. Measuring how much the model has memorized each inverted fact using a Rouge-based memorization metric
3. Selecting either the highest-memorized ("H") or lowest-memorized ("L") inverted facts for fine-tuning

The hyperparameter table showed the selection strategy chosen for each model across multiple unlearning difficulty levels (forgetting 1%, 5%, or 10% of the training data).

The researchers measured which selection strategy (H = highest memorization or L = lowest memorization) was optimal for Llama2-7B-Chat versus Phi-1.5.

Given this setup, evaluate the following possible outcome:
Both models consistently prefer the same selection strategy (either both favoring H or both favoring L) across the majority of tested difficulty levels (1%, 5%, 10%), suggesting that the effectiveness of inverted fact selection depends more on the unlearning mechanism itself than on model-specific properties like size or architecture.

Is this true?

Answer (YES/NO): NO